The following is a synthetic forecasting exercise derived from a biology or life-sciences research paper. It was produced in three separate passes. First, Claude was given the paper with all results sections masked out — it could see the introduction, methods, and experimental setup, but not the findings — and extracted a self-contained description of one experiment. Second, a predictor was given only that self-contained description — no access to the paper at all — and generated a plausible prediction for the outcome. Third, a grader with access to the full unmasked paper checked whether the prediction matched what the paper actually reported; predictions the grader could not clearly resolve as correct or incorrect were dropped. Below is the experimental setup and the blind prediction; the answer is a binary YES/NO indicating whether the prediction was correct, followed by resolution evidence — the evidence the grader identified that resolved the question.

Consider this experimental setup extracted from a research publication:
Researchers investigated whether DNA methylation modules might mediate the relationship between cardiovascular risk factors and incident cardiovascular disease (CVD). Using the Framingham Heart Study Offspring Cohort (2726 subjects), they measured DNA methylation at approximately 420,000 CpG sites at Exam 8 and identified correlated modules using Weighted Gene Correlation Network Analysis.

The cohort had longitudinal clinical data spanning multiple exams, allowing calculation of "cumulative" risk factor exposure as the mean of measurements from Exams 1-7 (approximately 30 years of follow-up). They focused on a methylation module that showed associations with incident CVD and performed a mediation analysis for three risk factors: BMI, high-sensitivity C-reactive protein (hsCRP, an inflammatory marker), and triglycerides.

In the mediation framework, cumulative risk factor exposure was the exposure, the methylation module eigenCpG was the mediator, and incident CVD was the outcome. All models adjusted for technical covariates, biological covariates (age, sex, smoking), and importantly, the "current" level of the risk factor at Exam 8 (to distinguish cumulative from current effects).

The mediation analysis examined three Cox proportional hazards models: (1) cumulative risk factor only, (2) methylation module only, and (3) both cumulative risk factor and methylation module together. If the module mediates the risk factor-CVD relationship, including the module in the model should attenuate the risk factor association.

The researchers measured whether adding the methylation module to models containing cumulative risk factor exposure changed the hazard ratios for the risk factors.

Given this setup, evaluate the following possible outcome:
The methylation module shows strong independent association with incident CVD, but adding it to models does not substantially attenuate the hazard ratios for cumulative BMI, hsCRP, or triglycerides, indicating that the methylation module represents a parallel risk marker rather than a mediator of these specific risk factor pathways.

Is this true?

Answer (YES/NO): NO